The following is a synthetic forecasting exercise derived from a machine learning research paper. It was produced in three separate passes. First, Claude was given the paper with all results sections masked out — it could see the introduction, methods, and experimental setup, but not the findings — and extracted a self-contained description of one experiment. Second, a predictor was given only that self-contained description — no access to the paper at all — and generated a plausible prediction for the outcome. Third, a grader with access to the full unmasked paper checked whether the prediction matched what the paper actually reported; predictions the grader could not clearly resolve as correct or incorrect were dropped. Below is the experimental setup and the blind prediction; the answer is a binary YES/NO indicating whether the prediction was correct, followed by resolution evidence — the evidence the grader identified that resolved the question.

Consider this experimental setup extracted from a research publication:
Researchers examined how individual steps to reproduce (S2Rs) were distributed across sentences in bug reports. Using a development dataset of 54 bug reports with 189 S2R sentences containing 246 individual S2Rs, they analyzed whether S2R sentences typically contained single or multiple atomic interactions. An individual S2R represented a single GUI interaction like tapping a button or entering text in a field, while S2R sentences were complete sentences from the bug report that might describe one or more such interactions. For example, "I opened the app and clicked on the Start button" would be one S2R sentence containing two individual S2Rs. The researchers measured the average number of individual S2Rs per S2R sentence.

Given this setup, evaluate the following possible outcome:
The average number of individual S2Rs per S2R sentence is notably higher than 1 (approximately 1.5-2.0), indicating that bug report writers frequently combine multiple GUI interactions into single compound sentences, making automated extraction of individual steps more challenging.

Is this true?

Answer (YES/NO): NO